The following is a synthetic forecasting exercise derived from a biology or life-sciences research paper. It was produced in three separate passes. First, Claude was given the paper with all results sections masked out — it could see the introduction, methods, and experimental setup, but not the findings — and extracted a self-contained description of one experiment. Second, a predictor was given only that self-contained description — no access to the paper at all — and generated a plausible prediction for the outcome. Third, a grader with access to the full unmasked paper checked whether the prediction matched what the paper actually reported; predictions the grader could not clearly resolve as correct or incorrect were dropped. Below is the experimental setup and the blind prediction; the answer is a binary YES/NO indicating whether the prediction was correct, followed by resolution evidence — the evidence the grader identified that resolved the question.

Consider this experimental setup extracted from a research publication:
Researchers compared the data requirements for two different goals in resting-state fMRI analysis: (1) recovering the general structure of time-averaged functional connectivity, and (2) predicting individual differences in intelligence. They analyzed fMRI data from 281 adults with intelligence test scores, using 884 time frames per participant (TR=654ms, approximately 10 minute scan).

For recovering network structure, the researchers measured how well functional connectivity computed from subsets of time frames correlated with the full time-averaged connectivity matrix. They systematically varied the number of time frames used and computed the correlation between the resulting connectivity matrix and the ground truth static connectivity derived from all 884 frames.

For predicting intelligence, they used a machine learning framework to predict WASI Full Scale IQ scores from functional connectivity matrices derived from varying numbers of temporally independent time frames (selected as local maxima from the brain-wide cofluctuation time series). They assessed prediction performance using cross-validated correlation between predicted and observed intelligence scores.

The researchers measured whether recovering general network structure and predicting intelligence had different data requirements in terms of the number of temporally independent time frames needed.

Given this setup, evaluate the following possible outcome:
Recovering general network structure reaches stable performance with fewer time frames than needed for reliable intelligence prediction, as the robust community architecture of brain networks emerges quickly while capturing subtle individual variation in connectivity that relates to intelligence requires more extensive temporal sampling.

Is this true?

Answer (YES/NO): YES